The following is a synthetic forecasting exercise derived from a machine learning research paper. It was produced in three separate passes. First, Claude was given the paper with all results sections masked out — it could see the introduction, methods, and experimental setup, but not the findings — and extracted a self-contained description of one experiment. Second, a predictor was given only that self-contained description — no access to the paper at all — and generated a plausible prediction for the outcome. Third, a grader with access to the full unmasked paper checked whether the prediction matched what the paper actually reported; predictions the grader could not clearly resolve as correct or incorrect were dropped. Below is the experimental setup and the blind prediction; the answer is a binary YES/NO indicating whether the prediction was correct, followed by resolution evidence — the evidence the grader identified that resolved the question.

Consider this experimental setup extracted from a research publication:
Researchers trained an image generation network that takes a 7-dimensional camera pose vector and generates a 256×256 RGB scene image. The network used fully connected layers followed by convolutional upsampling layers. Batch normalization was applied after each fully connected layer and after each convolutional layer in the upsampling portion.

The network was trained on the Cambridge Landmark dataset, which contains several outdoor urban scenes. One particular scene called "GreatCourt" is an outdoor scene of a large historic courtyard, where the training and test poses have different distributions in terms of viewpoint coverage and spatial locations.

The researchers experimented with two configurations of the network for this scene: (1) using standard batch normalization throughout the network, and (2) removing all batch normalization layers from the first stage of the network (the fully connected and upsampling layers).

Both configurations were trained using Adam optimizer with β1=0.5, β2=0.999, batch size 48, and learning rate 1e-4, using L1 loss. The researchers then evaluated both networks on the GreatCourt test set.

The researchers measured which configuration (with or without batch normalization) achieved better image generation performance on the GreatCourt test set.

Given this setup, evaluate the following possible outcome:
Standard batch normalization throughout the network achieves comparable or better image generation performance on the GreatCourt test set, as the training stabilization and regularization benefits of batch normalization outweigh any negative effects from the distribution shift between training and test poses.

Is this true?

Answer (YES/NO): NO